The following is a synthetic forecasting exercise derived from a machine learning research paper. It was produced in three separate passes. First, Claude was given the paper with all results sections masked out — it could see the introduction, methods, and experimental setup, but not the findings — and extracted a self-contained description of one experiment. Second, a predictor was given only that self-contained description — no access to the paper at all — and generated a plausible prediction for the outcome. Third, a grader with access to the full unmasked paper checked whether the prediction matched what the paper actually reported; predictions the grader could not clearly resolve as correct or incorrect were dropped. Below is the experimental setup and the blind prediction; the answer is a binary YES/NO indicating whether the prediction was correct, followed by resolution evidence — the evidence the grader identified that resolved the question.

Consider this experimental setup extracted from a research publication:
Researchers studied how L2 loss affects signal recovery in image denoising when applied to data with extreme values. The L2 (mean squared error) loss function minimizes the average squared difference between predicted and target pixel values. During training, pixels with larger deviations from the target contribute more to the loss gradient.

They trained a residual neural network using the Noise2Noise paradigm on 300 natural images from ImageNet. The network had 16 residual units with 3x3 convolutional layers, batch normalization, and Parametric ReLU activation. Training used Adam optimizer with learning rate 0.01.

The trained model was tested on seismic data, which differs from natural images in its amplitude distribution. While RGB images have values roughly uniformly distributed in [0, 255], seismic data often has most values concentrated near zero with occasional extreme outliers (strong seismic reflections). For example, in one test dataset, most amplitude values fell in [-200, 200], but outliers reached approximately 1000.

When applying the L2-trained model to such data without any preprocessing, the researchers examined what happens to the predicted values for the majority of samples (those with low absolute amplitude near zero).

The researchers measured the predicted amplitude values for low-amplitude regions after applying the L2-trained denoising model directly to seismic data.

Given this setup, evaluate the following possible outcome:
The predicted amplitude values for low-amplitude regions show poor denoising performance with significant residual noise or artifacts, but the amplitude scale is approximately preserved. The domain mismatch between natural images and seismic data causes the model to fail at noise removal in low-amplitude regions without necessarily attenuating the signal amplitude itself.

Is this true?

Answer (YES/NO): NO